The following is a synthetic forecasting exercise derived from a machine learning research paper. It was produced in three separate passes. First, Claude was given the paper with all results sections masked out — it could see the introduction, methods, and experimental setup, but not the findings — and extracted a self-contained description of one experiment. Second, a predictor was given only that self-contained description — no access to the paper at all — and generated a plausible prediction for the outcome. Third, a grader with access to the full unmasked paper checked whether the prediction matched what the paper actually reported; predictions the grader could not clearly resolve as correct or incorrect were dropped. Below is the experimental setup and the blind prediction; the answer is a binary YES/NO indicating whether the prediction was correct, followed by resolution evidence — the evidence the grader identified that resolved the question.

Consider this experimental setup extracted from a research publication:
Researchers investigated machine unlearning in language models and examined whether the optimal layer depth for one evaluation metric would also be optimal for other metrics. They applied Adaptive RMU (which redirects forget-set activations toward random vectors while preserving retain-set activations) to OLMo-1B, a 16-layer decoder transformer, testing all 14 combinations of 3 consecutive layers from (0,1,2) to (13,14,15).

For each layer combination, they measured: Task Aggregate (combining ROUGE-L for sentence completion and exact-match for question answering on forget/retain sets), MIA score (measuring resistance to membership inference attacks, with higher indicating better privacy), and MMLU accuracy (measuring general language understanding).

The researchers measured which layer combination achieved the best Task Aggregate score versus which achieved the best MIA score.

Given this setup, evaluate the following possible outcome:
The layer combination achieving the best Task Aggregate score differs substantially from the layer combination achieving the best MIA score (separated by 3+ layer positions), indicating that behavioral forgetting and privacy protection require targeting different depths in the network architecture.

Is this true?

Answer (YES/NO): YES